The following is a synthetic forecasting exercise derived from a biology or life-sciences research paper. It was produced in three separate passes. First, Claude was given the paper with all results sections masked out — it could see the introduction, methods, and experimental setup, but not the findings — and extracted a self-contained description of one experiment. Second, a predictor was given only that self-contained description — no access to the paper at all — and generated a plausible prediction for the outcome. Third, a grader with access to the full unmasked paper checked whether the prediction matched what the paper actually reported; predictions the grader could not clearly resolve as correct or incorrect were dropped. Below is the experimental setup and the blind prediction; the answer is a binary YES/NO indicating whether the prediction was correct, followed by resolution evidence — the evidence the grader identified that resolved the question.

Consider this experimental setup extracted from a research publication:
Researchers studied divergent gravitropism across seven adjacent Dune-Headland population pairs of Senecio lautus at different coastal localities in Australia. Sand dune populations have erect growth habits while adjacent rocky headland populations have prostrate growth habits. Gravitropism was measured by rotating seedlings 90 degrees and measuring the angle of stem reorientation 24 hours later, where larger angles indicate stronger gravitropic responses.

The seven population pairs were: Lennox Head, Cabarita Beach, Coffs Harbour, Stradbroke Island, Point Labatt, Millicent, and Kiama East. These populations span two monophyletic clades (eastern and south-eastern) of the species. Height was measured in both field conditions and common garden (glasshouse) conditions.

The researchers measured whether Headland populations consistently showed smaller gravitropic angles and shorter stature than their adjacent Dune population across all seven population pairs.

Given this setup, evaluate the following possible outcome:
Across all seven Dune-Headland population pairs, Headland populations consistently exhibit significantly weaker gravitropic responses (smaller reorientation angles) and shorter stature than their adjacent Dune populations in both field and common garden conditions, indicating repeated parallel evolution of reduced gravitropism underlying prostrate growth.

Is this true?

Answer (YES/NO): NO